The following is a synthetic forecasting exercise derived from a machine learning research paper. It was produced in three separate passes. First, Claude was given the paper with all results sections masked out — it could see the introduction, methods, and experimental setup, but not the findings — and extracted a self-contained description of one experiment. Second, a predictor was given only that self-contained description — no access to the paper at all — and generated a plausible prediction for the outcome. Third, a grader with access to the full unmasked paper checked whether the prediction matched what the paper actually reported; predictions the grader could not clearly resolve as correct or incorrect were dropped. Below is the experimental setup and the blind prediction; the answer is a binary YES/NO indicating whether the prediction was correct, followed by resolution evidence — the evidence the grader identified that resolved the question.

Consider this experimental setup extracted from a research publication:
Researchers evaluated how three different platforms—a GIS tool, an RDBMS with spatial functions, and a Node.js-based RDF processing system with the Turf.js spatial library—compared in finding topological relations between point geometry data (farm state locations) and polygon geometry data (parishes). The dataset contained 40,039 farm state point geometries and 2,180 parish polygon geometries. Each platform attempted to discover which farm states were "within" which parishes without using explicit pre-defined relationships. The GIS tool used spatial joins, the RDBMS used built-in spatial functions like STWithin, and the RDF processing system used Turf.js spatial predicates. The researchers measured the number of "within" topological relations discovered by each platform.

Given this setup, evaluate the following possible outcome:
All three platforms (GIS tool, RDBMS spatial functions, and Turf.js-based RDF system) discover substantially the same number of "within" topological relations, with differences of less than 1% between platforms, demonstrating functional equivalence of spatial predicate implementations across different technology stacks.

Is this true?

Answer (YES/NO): YES